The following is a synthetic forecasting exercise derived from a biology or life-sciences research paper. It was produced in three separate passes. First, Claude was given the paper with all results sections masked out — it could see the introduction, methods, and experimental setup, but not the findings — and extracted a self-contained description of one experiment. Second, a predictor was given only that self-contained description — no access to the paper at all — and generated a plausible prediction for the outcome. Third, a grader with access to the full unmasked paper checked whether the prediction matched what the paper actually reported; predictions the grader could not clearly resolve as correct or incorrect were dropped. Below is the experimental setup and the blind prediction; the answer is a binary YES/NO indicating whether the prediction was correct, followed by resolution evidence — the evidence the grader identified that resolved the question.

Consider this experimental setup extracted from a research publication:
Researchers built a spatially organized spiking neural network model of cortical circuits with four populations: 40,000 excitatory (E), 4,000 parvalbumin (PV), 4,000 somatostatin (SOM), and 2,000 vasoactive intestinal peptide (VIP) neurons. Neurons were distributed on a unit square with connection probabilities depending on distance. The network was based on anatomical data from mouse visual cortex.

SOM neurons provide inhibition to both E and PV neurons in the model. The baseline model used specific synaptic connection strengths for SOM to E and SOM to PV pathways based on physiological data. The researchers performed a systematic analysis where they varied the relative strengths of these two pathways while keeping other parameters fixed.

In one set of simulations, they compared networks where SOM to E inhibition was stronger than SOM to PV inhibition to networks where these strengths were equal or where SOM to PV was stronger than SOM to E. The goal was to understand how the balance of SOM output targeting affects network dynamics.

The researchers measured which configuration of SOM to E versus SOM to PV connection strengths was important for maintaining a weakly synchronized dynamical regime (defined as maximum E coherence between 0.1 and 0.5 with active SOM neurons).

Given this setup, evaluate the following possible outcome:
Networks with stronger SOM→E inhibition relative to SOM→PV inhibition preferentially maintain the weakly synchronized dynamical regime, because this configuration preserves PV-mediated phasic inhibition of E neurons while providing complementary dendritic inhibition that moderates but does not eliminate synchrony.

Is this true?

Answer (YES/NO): YES